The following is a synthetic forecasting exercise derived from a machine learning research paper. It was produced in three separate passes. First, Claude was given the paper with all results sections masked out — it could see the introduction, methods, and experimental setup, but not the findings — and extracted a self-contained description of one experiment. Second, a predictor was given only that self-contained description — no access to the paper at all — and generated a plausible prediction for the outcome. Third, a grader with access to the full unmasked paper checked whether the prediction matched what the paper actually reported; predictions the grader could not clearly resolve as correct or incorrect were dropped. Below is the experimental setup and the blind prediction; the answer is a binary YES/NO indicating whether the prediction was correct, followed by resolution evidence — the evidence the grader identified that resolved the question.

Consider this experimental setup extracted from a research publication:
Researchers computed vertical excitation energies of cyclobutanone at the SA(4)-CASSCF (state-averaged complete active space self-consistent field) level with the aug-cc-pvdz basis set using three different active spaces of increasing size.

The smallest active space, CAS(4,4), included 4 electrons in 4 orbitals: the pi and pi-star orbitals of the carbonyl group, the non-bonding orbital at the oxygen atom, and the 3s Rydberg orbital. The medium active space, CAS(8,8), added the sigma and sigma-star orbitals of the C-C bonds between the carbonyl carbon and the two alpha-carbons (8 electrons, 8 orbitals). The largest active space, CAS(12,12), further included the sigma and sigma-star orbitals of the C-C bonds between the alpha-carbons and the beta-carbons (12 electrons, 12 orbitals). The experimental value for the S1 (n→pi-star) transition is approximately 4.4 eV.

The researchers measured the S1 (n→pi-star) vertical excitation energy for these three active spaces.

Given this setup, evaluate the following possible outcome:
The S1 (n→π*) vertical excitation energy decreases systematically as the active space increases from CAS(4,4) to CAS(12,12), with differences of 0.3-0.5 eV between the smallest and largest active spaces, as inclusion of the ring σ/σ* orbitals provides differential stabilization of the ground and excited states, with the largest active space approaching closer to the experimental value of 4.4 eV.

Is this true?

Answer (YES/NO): NO